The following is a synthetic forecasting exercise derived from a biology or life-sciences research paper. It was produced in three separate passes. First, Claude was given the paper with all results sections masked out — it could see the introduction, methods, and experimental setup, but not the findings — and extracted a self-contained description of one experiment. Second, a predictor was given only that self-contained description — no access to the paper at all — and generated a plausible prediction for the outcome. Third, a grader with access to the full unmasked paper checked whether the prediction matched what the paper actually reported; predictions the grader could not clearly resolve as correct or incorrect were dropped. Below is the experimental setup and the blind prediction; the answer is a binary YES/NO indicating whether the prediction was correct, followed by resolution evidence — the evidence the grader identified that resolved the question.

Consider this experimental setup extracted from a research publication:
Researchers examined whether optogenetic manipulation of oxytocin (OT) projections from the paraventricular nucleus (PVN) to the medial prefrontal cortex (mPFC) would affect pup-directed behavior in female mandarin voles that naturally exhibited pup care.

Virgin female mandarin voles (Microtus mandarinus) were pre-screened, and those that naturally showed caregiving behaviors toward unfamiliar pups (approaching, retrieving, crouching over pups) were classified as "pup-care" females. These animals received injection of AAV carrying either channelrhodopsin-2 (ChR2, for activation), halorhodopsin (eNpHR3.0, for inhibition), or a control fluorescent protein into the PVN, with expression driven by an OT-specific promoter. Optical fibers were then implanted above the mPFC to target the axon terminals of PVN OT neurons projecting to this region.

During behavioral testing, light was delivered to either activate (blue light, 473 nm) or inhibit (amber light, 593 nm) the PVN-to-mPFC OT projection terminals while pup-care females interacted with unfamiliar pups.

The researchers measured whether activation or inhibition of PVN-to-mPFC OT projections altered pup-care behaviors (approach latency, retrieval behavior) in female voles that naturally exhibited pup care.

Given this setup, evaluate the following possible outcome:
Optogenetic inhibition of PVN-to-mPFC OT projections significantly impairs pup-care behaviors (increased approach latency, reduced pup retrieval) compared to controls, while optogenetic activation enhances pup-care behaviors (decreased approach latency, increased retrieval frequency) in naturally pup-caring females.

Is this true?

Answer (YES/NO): NO